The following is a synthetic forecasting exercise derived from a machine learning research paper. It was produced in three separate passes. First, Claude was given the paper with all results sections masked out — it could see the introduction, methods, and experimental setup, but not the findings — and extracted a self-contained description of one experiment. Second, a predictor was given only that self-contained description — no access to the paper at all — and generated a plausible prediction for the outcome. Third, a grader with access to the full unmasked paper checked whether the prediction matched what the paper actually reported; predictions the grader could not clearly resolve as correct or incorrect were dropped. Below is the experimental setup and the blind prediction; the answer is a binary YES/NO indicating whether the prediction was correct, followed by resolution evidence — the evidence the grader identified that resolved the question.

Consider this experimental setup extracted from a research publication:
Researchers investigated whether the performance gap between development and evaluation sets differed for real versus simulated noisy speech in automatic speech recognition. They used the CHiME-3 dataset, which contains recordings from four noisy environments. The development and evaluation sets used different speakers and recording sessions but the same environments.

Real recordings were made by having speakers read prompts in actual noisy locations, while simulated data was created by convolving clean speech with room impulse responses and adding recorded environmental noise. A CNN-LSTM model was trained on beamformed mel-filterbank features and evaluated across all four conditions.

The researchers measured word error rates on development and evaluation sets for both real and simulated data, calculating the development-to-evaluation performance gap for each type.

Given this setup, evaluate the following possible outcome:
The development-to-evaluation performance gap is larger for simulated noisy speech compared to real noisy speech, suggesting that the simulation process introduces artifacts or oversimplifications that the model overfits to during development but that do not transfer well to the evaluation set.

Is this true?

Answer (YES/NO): NO